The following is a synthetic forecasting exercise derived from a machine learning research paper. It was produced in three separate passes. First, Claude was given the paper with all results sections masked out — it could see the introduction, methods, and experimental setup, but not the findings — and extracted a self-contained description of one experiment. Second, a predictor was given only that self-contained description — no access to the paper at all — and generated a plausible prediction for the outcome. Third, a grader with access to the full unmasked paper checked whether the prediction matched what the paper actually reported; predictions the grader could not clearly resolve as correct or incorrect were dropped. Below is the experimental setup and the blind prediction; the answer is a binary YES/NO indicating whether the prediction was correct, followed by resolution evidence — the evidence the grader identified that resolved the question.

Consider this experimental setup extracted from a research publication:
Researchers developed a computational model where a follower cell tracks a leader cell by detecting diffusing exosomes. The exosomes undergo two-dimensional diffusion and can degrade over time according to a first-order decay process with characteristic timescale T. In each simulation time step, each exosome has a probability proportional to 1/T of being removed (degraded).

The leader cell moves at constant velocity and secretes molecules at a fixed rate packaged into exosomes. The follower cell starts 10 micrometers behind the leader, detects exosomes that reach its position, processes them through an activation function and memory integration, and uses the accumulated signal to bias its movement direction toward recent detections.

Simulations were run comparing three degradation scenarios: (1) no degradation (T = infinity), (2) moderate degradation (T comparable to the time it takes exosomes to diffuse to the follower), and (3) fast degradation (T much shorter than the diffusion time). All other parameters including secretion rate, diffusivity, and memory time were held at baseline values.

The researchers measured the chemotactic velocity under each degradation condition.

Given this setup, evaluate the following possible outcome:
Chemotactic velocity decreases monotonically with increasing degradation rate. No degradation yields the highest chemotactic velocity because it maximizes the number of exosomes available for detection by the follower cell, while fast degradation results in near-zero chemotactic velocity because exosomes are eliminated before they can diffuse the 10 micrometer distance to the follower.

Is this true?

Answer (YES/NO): YES